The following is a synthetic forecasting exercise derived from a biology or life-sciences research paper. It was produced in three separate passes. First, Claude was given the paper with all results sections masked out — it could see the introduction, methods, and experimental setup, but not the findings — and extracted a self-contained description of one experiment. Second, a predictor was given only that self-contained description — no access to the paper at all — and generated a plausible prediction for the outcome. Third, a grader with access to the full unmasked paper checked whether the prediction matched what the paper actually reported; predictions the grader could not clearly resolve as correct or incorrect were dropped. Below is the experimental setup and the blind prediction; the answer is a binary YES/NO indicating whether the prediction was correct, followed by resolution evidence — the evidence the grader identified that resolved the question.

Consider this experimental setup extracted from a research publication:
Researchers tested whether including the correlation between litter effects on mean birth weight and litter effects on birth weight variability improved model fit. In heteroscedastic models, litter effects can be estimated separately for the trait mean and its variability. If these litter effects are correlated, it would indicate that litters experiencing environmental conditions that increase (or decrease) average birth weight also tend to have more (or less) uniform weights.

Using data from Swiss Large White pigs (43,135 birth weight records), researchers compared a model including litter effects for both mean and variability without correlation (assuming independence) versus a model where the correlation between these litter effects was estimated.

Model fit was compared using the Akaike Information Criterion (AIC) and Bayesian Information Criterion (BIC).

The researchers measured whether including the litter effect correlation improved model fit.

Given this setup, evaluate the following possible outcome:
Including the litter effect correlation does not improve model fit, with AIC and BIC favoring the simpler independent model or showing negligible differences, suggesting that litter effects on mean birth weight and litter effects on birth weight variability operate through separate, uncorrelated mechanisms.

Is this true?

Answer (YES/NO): NO